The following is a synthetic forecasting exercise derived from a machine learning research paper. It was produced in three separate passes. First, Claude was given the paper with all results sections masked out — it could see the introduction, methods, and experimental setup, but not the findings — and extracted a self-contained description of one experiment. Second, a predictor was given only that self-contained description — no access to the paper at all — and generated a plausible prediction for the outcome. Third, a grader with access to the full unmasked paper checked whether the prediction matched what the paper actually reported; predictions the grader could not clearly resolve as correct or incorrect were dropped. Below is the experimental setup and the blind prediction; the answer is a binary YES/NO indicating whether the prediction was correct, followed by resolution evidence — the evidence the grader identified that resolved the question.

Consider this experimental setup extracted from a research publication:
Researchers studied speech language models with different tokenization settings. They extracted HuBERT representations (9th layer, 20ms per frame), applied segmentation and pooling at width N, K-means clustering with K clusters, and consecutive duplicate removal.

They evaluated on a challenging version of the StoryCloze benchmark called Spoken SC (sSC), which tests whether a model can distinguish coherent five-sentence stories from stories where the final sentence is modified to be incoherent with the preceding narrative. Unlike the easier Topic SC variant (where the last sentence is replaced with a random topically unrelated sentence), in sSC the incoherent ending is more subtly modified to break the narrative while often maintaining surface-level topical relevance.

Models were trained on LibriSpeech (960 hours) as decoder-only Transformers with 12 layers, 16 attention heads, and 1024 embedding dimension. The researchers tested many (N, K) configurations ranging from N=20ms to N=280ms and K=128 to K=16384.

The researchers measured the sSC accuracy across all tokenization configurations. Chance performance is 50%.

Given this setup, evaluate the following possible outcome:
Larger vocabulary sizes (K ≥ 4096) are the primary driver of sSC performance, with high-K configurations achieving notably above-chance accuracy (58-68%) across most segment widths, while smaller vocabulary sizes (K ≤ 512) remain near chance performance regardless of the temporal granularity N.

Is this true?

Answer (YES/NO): NO